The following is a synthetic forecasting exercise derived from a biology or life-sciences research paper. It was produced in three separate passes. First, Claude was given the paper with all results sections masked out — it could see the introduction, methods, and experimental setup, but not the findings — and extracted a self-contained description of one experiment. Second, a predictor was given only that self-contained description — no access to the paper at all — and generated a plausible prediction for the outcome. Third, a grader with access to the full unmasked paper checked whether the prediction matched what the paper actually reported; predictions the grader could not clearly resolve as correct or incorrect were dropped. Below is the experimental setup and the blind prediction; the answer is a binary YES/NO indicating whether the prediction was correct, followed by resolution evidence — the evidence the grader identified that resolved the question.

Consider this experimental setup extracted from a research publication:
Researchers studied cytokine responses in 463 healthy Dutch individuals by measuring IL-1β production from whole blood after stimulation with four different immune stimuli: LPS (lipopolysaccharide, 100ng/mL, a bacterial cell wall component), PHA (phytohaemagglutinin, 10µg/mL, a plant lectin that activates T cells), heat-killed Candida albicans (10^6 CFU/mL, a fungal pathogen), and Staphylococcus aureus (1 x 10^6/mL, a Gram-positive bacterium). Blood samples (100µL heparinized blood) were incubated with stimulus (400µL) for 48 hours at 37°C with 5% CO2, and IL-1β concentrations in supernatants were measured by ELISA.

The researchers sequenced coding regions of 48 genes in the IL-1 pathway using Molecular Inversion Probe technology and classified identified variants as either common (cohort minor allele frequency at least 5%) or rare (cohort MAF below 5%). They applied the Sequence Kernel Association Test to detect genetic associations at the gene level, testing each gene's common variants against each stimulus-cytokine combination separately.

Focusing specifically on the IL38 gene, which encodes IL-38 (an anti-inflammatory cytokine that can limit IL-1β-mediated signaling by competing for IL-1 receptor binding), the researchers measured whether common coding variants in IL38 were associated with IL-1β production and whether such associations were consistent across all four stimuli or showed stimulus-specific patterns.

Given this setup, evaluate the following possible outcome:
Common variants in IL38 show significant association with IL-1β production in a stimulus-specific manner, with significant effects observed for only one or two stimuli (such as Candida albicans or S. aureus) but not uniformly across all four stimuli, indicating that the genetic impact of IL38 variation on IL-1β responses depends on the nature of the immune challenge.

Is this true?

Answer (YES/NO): YES